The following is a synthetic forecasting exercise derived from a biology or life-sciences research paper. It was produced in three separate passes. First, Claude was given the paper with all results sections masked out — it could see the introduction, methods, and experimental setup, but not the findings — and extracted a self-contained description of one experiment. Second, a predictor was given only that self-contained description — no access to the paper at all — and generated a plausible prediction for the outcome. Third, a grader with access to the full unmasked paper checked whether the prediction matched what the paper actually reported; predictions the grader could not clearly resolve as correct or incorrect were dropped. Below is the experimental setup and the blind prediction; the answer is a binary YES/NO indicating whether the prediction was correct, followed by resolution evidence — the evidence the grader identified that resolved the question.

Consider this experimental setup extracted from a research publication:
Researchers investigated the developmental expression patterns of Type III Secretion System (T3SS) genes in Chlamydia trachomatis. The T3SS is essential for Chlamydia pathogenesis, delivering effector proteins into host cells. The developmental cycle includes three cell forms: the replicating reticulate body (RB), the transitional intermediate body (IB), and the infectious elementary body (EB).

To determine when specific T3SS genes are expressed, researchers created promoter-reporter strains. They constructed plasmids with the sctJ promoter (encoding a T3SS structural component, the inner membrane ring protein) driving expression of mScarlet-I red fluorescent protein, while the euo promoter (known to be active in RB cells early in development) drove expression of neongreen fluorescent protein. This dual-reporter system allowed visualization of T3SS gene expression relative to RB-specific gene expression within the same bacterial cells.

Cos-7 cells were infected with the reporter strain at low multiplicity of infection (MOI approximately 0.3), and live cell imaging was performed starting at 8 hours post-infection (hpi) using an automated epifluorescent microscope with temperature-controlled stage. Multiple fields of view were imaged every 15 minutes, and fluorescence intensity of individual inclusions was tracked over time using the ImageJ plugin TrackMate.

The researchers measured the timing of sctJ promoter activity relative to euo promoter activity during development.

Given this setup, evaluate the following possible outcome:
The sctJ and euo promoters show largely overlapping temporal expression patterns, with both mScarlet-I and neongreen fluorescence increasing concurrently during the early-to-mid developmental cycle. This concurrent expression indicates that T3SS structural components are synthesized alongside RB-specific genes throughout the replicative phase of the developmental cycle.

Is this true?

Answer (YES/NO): NO